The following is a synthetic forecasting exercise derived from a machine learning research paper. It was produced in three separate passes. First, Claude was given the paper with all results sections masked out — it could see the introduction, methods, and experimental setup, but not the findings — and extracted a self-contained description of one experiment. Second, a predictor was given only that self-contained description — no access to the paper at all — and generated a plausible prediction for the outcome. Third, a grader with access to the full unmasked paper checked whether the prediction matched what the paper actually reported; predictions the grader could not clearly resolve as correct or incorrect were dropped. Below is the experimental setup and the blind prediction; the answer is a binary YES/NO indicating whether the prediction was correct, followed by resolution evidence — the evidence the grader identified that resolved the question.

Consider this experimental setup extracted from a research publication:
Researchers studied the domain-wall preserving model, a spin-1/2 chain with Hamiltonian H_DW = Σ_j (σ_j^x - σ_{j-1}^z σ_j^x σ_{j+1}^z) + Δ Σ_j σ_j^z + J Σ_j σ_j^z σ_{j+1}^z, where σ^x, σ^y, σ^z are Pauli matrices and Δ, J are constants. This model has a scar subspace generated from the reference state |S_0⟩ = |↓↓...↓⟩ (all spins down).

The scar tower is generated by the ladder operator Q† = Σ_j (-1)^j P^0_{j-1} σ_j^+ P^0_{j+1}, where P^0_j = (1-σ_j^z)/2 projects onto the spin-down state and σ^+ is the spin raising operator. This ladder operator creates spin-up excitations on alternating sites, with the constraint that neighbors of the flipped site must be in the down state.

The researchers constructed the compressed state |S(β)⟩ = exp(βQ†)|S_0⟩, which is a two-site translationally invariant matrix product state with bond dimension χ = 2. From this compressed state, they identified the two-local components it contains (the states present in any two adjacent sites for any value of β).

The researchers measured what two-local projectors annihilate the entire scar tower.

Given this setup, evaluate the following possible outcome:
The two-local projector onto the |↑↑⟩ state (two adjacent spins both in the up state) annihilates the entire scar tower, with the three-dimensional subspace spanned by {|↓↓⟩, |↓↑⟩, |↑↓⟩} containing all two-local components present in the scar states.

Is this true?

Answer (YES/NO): YES